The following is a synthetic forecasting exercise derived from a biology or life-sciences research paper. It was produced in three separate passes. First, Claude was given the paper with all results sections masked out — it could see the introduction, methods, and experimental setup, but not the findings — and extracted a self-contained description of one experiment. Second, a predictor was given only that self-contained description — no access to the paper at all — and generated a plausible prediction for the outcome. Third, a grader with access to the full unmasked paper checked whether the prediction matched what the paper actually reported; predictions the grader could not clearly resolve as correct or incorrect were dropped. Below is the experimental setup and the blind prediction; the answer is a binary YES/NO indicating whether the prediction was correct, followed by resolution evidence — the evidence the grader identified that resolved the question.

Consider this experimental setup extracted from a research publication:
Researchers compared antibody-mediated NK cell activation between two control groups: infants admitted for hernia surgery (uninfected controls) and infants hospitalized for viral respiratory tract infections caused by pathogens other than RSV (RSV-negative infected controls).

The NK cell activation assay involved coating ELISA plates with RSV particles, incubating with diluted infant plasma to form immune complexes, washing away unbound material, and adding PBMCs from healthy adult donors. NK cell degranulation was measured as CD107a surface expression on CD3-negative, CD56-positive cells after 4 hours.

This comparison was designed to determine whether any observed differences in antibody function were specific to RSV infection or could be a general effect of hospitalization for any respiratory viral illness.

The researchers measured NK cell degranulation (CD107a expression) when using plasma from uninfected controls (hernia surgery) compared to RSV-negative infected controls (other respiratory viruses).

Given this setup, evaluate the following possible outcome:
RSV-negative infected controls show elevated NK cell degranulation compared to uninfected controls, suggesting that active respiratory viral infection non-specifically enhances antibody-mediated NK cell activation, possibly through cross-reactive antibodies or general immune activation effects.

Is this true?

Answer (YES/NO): NO